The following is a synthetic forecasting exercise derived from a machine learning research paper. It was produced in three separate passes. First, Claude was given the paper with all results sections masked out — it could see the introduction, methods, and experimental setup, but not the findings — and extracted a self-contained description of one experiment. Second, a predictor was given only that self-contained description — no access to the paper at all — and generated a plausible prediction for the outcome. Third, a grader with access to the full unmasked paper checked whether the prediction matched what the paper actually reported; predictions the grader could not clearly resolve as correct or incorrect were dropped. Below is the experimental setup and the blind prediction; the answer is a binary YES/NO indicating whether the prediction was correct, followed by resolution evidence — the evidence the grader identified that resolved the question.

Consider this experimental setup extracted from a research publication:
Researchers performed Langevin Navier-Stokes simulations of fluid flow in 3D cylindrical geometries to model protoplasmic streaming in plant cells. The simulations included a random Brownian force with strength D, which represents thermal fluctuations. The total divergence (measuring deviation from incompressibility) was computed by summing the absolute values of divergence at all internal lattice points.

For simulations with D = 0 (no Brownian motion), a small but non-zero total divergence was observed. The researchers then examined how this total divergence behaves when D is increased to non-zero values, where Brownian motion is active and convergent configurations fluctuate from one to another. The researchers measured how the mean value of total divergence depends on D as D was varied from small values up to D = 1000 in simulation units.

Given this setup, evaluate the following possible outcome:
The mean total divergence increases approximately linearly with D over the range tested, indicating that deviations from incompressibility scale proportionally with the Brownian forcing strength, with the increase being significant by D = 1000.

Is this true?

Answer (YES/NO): NO